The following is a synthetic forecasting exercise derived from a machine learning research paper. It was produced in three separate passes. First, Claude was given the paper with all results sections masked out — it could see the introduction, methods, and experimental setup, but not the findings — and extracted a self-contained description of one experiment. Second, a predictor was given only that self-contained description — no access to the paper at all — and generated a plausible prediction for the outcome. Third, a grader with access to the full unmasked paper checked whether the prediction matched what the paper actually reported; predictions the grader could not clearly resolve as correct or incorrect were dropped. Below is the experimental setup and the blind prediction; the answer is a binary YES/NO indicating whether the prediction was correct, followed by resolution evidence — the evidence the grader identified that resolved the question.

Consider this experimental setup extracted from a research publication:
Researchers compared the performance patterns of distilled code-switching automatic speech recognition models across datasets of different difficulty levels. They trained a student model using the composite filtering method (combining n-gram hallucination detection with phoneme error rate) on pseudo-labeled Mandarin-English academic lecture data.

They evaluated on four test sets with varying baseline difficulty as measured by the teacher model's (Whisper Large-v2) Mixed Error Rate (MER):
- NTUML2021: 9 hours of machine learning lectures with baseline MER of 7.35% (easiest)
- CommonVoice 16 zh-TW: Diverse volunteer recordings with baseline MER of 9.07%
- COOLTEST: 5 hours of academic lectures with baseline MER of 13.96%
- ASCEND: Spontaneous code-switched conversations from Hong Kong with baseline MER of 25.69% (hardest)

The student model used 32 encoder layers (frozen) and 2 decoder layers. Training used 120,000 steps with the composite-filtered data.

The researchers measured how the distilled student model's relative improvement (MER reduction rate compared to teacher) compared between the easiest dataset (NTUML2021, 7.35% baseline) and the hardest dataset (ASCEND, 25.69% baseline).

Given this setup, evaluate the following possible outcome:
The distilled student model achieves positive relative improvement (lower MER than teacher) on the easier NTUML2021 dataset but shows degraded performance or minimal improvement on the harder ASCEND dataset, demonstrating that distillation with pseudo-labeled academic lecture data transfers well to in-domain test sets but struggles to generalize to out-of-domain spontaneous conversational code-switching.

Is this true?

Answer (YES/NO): NO